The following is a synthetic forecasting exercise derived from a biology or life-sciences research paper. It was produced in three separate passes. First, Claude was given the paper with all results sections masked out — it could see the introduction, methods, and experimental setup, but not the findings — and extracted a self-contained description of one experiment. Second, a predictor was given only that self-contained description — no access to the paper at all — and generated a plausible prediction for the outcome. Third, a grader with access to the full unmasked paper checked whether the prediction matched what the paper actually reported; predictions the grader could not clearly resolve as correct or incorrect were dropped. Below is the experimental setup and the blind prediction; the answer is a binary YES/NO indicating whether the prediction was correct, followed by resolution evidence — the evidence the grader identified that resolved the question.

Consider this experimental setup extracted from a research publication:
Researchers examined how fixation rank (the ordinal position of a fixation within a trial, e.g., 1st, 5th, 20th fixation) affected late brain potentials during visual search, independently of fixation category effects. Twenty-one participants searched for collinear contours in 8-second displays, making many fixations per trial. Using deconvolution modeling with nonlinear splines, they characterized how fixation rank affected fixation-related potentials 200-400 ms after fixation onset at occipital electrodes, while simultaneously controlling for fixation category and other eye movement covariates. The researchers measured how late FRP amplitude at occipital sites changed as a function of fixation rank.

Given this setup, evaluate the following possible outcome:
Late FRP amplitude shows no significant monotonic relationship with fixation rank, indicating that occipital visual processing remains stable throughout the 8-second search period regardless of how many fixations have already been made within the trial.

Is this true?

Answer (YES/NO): NO